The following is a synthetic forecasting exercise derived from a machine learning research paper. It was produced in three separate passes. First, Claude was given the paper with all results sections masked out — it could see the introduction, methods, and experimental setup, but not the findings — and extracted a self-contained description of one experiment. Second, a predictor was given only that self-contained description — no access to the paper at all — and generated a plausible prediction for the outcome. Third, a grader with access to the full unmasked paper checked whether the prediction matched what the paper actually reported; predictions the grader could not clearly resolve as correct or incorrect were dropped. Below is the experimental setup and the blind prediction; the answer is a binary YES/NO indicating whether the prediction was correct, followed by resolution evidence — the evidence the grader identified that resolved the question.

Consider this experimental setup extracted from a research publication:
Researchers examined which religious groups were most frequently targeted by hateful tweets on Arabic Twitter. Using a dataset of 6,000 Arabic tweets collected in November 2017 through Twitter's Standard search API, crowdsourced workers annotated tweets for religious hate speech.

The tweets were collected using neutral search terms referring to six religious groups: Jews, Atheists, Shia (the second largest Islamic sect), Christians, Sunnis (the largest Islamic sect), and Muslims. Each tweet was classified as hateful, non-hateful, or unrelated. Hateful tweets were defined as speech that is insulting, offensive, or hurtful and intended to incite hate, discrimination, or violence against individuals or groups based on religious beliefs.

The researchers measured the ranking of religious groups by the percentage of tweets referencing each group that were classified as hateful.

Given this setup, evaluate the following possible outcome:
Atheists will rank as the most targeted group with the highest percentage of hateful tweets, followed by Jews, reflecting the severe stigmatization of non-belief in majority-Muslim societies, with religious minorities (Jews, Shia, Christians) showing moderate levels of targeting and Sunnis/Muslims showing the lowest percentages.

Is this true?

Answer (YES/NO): NO